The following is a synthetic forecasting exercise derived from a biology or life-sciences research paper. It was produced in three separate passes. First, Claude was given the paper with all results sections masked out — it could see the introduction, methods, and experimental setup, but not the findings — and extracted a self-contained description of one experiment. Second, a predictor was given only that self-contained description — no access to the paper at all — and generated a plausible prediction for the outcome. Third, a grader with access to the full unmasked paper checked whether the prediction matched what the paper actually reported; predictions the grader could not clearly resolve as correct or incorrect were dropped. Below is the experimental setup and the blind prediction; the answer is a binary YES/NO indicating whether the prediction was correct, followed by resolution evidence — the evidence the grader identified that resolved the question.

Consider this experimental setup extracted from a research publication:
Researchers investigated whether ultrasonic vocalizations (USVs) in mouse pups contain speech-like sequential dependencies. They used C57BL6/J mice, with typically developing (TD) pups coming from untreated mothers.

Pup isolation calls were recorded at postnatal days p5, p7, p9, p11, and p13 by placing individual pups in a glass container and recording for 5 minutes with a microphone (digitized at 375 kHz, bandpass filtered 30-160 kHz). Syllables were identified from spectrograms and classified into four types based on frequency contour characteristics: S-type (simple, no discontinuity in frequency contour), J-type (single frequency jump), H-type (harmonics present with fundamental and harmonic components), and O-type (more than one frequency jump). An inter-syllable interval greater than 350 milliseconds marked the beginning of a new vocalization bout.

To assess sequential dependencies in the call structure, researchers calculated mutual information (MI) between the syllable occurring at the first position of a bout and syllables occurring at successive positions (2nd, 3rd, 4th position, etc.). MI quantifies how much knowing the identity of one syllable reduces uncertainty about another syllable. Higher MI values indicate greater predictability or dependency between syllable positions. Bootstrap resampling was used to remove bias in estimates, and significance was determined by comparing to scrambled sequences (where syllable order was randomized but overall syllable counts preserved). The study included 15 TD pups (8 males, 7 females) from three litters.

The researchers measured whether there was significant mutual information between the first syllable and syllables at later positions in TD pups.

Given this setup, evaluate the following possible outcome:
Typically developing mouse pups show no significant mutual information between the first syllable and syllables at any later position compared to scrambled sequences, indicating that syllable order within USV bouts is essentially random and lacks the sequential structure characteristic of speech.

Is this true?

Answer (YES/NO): NO